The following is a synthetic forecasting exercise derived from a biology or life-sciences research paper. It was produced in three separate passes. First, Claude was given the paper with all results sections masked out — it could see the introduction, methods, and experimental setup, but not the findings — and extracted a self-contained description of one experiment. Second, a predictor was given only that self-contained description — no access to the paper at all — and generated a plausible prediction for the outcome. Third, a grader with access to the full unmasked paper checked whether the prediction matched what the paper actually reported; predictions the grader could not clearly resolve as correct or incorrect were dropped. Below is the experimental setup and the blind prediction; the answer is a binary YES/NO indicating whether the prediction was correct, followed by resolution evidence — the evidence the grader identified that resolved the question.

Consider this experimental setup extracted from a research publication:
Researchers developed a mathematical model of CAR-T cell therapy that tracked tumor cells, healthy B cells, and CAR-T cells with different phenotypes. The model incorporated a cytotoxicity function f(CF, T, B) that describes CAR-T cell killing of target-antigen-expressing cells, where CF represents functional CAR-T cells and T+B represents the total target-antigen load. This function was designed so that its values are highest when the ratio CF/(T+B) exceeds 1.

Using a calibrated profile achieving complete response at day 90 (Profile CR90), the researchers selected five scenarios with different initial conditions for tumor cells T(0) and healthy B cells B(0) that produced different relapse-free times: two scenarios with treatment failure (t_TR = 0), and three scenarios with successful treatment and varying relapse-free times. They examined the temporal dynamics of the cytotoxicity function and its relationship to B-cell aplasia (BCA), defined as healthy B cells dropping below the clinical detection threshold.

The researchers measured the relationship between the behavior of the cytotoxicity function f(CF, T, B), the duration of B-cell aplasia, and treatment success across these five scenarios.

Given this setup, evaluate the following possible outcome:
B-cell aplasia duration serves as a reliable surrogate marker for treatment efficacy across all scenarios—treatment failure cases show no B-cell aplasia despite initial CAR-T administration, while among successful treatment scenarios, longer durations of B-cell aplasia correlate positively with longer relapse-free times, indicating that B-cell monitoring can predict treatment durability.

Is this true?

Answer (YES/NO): NO